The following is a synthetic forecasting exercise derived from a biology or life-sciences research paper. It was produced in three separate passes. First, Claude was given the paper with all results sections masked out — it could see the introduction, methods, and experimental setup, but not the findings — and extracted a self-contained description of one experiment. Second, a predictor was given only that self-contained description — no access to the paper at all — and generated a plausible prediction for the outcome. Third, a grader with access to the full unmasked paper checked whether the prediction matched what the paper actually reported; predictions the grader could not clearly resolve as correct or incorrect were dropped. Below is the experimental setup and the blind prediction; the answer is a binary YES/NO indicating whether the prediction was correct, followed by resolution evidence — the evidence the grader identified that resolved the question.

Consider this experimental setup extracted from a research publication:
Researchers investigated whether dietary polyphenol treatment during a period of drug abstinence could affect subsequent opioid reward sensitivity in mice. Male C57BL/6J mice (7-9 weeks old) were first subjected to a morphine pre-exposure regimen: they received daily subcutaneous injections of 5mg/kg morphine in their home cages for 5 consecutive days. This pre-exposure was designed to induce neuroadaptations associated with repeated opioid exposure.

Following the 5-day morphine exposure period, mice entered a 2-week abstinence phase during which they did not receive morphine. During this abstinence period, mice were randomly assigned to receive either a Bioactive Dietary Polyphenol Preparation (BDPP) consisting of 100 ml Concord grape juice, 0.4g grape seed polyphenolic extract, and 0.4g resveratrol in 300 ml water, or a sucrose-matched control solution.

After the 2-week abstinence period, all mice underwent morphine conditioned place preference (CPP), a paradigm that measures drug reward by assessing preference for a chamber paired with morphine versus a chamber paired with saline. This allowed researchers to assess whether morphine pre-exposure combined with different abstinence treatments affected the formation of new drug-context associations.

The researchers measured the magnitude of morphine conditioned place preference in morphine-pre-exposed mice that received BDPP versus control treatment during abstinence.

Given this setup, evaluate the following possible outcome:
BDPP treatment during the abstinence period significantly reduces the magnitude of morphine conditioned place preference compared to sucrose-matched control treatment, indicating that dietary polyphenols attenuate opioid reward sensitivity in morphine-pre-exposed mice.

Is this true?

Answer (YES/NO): YES